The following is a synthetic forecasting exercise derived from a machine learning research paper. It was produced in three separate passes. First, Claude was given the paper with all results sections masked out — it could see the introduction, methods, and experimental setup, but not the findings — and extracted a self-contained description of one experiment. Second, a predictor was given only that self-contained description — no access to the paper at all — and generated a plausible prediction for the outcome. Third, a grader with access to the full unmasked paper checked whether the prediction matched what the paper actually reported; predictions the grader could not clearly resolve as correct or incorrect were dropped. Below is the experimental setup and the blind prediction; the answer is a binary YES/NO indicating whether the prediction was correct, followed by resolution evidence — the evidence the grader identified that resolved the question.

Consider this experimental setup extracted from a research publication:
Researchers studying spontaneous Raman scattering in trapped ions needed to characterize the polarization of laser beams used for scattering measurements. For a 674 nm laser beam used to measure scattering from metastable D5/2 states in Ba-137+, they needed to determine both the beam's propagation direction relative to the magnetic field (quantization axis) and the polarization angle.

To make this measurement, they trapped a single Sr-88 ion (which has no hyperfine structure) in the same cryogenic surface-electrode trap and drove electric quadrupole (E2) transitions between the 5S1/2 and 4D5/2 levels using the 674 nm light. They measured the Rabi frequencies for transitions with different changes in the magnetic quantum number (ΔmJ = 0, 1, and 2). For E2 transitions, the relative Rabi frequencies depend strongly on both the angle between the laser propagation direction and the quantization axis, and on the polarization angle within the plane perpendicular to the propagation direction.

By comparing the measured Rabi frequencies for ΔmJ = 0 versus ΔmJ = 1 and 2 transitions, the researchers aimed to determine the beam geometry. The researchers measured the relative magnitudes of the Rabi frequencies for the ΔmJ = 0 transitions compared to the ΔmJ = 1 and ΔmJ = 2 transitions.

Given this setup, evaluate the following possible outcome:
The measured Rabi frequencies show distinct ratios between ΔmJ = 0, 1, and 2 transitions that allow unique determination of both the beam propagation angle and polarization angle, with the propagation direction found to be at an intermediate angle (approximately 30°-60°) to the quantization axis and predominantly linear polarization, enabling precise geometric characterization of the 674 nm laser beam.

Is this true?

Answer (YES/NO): NO